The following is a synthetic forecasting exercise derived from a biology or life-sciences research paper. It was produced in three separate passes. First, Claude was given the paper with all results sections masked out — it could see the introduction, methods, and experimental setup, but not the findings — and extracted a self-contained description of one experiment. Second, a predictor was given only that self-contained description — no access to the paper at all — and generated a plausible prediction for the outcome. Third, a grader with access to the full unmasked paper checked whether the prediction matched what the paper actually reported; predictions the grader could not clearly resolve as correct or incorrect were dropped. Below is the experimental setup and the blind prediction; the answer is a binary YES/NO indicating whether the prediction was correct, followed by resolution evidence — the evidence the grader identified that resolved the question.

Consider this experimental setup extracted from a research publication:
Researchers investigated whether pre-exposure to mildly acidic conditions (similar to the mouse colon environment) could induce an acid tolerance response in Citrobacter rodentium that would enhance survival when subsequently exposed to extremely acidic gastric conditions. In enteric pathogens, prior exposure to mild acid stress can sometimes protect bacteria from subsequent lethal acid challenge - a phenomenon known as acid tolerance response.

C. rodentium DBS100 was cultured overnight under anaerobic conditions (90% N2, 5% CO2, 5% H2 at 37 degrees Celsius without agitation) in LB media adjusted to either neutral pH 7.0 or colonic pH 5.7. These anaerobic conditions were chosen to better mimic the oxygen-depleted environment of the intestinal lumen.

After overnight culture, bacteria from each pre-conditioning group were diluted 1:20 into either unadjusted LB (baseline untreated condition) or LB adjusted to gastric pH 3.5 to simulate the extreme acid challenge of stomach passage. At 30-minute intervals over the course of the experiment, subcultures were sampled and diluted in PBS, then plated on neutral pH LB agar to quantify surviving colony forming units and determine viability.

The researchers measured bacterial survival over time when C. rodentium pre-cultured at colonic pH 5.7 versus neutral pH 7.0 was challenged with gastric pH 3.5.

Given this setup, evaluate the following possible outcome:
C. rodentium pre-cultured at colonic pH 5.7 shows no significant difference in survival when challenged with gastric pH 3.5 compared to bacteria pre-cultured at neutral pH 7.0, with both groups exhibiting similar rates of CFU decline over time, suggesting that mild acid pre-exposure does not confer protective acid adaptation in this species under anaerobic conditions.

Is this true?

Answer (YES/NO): NO